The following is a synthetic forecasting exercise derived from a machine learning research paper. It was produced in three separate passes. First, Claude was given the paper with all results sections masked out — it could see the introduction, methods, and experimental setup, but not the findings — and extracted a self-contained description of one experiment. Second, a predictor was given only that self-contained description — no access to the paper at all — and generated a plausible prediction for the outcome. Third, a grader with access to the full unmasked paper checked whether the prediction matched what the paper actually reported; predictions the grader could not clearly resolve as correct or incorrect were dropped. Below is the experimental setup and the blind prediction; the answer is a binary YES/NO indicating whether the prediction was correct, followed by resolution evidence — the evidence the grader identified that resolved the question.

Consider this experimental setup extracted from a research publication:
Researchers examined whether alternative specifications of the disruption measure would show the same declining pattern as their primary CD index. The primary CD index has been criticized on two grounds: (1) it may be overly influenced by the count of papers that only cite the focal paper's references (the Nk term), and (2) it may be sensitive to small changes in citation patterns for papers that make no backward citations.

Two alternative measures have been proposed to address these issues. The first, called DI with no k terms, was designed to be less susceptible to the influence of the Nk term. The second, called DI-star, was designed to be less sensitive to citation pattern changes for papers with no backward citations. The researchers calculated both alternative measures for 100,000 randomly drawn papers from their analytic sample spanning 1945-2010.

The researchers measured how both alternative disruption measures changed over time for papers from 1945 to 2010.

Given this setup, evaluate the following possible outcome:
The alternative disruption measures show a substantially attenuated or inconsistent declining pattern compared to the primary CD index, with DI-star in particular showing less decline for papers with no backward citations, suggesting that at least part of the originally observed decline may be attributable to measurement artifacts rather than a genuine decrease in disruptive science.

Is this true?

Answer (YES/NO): NO